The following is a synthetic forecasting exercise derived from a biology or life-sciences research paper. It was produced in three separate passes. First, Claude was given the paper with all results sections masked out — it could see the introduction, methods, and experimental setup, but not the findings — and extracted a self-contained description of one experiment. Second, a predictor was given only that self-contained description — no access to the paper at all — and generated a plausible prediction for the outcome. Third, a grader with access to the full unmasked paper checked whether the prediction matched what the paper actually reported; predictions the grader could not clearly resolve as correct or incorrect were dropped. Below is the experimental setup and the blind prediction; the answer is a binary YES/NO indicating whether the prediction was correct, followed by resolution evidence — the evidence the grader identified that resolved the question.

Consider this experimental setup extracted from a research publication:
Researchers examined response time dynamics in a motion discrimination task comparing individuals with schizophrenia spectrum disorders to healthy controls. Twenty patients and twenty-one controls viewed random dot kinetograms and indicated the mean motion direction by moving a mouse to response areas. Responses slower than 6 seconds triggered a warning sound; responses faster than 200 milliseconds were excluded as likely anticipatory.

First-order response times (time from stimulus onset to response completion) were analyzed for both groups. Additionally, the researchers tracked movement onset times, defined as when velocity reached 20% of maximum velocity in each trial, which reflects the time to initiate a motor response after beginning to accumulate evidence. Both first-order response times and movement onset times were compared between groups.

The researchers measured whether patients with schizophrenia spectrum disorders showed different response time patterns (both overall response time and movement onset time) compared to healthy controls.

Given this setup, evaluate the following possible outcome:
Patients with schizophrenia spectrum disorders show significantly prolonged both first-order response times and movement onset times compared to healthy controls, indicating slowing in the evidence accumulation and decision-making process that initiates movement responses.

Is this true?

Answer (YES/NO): NO